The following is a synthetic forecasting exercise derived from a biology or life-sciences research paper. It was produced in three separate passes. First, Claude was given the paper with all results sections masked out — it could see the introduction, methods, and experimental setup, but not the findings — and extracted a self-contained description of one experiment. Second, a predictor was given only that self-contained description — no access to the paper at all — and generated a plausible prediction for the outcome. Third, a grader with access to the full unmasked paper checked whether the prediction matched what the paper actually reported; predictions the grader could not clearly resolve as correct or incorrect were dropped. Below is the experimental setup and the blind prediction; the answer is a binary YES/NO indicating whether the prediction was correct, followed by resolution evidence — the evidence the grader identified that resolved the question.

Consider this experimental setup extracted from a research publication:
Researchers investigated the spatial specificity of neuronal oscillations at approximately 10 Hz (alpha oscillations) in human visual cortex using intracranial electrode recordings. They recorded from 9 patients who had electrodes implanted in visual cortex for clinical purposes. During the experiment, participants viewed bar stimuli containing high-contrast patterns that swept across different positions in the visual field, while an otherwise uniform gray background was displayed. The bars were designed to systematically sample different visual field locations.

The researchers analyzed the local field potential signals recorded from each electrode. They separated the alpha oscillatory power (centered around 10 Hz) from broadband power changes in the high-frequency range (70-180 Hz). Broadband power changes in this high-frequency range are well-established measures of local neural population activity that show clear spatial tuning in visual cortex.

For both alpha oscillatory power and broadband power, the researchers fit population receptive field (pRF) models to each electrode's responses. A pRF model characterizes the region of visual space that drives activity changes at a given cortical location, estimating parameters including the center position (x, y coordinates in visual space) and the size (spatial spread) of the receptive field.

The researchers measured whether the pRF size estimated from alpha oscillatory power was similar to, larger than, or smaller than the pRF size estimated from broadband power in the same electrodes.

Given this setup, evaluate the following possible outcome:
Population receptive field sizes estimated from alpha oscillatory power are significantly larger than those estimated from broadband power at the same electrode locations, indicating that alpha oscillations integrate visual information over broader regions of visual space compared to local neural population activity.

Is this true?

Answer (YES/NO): YES